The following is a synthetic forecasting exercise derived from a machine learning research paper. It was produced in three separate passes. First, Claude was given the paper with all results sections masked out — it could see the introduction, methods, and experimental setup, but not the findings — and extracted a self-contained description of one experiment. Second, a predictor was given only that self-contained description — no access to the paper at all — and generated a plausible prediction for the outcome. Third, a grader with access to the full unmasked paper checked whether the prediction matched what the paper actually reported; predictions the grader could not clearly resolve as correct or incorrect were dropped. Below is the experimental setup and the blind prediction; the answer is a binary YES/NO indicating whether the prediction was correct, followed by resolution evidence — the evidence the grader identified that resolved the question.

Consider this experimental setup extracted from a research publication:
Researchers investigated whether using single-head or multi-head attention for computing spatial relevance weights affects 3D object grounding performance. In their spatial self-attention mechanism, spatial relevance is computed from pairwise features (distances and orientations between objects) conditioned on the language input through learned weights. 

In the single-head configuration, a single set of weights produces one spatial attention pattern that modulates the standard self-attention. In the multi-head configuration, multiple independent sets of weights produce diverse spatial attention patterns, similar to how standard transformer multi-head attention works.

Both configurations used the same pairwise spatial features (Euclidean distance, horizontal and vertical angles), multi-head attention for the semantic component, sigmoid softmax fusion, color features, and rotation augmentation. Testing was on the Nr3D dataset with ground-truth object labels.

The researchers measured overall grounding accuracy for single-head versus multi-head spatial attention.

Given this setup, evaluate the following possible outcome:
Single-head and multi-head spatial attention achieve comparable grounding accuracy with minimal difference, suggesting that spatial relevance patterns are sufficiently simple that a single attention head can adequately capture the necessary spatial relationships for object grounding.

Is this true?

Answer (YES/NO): NO